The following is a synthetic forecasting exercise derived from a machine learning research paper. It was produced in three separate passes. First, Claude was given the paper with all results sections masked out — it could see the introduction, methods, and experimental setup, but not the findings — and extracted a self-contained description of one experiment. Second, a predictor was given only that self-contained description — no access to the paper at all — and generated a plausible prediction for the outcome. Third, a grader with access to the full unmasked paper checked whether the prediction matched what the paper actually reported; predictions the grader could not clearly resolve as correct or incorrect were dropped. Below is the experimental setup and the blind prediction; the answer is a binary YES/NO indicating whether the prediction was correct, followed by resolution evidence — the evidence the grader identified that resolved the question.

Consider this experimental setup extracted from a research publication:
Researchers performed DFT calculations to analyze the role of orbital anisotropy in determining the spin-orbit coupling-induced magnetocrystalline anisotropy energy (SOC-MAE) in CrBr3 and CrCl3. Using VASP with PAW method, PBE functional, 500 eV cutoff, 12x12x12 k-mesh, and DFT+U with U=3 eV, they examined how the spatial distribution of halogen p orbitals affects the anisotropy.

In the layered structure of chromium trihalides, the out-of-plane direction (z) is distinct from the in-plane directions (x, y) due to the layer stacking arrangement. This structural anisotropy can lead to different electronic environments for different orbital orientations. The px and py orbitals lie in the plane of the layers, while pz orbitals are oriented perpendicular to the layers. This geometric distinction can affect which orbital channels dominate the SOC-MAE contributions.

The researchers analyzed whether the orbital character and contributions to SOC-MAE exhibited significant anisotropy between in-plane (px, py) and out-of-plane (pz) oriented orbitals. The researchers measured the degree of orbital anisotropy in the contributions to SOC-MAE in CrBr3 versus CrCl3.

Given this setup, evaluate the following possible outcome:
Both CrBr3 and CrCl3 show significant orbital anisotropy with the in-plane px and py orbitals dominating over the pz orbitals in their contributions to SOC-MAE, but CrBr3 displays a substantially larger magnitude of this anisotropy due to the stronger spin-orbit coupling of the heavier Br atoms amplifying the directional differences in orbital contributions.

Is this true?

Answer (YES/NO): NO